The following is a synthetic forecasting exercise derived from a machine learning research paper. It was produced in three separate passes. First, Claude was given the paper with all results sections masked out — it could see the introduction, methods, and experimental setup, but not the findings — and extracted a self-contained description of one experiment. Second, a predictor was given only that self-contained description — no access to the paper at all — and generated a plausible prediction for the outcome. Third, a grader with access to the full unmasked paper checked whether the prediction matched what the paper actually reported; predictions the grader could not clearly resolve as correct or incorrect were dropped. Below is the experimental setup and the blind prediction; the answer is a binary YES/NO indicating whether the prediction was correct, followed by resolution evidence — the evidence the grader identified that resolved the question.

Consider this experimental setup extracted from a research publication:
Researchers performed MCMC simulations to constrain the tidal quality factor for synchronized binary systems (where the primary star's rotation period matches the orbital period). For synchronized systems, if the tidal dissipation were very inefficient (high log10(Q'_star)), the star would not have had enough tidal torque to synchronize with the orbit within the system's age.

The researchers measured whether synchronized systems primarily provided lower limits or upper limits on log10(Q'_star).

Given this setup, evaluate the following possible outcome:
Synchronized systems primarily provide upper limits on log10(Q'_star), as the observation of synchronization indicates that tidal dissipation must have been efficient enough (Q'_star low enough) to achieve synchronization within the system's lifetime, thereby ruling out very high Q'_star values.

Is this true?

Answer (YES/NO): YES